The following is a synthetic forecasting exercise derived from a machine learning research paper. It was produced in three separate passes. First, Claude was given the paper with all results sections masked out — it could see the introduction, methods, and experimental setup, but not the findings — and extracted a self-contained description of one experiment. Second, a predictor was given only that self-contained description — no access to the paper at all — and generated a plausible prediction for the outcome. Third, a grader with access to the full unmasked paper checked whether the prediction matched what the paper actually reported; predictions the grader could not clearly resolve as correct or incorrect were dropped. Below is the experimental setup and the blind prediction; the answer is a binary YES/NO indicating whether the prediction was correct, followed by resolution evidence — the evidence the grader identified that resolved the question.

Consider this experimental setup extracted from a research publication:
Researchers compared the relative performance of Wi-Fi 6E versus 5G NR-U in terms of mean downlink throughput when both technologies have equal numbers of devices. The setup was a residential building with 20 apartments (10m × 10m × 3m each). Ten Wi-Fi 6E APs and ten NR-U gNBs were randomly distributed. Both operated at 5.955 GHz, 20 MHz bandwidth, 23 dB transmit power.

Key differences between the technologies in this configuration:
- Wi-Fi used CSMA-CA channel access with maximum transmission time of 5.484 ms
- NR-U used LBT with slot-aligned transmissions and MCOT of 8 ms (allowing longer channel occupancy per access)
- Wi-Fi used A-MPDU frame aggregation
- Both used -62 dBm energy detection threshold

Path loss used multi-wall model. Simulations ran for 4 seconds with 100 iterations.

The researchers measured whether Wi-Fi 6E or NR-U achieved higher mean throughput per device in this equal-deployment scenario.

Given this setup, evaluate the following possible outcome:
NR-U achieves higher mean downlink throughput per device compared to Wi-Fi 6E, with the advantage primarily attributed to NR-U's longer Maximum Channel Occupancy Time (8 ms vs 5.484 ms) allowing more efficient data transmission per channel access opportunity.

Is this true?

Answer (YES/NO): YES